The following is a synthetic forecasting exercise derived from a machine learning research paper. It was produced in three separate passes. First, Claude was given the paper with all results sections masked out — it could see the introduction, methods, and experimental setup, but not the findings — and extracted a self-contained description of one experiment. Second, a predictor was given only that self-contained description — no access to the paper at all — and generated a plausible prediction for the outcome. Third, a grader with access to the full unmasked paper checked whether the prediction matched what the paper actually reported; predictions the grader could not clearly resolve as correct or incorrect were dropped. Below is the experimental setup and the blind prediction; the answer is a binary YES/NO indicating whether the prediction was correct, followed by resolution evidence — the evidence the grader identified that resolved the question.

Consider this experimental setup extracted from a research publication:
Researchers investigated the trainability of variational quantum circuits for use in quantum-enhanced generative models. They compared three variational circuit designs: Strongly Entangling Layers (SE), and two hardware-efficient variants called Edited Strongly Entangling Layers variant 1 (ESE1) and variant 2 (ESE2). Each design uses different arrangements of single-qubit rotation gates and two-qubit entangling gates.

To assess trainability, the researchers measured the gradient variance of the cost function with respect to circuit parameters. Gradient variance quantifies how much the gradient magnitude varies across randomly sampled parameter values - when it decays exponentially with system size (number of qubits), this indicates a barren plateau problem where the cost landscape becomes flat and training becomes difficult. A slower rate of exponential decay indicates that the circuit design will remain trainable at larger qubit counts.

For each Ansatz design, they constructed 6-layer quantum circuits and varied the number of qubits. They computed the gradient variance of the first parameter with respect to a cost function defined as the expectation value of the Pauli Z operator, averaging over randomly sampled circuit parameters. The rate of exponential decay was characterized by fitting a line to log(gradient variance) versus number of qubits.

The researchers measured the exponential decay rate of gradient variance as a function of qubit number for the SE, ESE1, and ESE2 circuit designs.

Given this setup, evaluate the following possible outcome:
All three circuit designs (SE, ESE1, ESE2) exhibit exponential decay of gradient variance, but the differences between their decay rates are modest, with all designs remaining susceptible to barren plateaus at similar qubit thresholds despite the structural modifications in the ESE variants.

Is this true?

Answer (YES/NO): NO